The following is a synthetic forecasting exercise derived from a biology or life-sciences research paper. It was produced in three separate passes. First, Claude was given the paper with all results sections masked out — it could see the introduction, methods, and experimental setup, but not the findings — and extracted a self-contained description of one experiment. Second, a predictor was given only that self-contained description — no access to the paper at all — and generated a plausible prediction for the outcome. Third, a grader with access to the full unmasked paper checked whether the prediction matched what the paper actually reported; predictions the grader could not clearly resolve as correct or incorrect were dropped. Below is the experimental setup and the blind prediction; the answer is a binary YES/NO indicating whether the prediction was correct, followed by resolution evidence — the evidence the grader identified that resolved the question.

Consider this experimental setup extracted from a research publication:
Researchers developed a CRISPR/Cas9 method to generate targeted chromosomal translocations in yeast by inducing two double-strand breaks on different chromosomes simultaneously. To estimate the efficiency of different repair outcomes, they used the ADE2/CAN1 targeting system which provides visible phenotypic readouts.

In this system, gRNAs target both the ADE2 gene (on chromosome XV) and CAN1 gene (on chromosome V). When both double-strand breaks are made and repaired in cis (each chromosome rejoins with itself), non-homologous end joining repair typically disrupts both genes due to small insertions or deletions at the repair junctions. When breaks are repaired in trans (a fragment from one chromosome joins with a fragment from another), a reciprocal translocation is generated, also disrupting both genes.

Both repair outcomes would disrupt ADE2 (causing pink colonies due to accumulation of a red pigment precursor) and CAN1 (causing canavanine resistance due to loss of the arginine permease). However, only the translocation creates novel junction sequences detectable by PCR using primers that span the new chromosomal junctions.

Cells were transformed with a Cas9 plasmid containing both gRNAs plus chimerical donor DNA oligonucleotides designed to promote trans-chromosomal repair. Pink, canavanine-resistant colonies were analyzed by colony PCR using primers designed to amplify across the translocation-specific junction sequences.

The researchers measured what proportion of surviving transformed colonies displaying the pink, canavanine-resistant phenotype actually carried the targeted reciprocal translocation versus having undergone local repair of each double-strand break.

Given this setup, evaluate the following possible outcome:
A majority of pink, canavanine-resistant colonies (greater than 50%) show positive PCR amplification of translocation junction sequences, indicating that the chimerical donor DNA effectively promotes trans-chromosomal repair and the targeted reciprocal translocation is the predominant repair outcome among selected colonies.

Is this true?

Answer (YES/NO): YES